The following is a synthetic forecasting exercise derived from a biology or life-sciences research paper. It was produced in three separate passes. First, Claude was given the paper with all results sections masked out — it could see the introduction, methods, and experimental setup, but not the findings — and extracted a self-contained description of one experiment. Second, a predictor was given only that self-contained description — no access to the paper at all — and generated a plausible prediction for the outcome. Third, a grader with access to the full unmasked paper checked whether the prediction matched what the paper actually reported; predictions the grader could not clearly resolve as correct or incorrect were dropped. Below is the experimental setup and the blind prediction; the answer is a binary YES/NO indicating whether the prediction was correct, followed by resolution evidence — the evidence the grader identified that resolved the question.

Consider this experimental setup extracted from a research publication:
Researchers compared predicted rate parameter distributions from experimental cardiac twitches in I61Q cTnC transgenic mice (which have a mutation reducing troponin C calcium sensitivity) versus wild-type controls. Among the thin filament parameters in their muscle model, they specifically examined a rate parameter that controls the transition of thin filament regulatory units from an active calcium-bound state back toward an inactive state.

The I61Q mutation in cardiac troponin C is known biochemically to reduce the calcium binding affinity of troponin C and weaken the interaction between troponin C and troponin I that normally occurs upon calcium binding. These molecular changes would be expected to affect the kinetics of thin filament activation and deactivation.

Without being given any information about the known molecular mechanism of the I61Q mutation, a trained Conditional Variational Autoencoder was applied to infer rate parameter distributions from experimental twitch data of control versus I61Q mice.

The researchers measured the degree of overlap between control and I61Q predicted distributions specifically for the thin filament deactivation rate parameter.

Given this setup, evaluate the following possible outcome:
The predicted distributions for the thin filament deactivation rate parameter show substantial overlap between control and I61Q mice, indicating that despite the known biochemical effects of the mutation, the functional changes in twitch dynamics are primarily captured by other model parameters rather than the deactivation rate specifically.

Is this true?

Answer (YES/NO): NO